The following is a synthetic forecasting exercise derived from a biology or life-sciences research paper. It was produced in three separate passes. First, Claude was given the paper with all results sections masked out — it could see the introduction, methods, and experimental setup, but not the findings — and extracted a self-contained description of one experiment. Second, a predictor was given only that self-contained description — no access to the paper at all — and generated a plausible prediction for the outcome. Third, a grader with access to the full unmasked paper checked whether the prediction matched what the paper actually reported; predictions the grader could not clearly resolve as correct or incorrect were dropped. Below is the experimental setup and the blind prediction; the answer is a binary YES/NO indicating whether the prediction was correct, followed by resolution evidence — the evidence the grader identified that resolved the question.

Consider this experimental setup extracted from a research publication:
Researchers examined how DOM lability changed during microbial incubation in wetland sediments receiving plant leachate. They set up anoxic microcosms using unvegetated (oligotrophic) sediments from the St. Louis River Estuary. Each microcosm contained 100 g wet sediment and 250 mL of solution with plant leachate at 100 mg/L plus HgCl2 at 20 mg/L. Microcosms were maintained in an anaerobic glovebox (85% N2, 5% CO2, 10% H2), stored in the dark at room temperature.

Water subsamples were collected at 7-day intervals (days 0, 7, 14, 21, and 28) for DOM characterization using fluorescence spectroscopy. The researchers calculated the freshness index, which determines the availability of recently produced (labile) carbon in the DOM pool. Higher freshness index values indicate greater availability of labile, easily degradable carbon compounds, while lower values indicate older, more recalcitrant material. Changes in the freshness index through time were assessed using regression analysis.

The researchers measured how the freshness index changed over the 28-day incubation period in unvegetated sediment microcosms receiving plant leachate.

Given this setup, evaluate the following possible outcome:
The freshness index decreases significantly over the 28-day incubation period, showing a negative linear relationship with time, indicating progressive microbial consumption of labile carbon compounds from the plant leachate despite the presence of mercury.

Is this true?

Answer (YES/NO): NO